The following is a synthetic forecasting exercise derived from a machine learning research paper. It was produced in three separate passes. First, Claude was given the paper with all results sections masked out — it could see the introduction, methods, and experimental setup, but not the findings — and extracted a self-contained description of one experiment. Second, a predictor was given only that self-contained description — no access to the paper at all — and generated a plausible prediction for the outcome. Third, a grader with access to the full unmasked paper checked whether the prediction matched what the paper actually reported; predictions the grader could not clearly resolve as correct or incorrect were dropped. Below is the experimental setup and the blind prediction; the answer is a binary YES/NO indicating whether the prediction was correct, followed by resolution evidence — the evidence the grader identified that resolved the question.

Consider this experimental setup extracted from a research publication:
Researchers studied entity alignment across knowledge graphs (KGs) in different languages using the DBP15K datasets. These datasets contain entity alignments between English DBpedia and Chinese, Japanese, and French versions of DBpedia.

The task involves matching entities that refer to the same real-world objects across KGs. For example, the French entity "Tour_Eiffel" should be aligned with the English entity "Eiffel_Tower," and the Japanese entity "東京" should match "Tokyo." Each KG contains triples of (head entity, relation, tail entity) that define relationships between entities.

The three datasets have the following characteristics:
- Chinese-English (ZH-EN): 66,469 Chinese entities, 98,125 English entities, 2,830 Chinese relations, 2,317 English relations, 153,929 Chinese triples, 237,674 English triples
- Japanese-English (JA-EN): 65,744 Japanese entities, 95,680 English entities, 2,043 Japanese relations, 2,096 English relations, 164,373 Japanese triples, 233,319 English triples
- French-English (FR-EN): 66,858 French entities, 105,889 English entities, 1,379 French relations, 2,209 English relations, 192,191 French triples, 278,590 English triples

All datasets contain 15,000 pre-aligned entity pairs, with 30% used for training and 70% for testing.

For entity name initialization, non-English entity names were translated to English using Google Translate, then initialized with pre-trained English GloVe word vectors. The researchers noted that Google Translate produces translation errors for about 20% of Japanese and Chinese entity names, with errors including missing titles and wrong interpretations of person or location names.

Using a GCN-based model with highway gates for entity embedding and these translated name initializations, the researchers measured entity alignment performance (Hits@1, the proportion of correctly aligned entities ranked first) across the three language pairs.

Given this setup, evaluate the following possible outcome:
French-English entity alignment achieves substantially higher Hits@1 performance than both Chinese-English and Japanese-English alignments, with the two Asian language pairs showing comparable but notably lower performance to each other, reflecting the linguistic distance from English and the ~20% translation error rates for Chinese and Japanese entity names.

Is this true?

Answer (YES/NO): YES